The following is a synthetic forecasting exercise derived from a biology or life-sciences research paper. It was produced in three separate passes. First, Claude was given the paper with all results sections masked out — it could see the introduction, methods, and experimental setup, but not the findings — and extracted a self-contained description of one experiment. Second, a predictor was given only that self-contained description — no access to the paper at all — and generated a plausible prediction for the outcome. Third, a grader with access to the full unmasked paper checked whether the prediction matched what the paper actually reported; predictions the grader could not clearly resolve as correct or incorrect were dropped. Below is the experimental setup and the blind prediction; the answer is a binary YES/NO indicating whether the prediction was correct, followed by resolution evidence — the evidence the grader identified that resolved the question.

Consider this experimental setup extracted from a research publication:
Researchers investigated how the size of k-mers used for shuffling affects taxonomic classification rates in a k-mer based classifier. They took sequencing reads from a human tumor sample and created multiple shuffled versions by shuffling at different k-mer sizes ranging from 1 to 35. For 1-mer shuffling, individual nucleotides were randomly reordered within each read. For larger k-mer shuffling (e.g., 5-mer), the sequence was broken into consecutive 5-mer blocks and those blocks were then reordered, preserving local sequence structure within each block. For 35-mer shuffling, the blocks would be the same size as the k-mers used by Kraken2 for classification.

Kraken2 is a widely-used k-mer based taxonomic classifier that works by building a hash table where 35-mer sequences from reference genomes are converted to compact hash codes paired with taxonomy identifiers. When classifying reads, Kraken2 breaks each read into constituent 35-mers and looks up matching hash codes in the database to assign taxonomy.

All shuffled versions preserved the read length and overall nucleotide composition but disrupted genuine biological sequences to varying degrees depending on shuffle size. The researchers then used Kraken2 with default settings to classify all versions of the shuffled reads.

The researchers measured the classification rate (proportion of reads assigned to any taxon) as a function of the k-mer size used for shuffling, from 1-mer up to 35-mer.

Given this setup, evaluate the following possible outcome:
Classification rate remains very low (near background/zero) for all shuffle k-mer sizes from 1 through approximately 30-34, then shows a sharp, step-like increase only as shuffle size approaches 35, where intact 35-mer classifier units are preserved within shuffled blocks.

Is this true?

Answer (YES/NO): NO